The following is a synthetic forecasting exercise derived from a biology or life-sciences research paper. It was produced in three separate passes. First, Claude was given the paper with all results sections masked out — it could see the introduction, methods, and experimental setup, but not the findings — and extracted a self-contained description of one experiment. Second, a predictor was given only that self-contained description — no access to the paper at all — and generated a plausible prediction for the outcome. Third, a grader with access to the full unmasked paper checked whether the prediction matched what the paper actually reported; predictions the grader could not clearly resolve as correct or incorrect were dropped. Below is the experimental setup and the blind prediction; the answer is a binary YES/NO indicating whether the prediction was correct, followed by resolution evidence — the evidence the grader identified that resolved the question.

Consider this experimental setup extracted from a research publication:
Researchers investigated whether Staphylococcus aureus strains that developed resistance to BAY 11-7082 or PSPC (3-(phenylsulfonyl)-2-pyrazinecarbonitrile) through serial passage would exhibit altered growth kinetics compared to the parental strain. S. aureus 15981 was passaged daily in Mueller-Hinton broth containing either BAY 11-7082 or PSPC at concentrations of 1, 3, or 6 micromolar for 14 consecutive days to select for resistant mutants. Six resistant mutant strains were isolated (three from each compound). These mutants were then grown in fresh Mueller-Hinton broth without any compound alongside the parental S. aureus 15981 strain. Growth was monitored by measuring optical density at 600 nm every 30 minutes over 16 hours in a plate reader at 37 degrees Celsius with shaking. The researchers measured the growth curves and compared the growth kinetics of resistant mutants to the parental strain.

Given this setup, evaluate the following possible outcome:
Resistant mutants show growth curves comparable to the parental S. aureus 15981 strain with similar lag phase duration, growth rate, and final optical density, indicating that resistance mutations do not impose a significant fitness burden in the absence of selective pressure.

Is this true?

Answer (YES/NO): NO